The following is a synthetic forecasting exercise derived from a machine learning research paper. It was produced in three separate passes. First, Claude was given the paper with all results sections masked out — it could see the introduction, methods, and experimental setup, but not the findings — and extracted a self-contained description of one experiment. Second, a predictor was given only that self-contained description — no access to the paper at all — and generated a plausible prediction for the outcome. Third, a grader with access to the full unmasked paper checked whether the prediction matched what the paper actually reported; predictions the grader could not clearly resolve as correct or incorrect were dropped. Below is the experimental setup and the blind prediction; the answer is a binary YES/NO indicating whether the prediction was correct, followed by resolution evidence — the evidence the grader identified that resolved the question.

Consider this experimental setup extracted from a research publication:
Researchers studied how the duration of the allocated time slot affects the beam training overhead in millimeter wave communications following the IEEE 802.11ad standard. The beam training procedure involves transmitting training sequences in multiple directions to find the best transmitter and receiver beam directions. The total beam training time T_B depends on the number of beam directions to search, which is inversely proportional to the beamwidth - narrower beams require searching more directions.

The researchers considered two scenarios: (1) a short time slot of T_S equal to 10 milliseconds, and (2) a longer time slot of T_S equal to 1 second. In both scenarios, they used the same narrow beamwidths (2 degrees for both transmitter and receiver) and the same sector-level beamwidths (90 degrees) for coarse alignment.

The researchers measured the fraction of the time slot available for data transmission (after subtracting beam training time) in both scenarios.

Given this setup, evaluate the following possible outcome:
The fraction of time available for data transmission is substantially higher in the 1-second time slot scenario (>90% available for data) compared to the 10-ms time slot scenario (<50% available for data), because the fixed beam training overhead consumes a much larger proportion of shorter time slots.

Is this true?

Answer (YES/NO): NO